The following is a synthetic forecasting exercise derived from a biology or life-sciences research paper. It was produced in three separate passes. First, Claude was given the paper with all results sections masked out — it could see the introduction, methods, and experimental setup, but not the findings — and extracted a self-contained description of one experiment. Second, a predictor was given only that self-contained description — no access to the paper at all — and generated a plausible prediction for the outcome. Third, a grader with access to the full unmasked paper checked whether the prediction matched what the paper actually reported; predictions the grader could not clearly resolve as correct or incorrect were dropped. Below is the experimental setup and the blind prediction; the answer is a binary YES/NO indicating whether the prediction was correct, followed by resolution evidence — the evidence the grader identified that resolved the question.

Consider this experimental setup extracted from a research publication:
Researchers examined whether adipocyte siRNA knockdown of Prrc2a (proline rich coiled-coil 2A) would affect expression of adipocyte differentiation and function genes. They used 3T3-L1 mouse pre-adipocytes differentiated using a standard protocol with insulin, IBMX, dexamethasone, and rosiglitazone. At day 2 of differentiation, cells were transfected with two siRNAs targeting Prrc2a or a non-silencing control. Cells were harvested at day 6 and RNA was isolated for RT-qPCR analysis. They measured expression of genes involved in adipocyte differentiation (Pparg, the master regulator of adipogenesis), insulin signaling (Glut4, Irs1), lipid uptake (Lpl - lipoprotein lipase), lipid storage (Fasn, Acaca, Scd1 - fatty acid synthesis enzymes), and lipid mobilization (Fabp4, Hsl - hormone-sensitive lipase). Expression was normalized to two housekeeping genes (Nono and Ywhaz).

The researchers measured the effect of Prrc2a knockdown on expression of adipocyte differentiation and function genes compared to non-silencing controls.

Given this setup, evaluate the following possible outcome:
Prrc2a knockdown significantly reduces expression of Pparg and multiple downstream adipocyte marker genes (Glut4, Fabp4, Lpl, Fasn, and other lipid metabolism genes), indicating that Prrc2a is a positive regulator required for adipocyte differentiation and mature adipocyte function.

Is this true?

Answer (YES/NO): YES